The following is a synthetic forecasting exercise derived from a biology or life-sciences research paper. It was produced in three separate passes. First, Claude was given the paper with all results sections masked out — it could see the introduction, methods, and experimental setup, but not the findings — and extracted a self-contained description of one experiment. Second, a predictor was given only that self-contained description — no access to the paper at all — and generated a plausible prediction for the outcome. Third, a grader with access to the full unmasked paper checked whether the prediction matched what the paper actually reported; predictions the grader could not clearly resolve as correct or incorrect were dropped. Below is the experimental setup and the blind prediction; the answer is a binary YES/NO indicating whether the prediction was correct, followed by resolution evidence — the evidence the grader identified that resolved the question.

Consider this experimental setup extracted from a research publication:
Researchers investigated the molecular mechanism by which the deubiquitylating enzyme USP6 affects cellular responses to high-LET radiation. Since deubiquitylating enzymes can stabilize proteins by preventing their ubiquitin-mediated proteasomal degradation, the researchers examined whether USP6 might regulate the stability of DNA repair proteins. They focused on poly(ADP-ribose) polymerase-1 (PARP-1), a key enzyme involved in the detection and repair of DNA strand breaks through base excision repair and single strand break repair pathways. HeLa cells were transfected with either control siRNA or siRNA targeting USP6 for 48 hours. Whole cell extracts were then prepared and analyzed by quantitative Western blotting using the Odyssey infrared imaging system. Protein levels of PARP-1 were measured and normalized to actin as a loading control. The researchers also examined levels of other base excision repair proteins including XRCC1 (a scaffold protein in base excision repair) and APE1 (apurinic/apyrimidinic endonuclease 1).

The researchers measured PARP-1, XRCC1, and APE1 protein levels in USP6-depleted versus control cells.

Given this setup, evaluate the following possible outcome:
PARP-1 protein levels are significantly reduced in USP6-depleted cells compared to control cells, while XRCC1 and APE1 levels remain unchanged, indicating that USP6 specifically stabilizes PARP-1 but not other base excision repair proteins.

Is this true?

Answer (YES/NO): YES